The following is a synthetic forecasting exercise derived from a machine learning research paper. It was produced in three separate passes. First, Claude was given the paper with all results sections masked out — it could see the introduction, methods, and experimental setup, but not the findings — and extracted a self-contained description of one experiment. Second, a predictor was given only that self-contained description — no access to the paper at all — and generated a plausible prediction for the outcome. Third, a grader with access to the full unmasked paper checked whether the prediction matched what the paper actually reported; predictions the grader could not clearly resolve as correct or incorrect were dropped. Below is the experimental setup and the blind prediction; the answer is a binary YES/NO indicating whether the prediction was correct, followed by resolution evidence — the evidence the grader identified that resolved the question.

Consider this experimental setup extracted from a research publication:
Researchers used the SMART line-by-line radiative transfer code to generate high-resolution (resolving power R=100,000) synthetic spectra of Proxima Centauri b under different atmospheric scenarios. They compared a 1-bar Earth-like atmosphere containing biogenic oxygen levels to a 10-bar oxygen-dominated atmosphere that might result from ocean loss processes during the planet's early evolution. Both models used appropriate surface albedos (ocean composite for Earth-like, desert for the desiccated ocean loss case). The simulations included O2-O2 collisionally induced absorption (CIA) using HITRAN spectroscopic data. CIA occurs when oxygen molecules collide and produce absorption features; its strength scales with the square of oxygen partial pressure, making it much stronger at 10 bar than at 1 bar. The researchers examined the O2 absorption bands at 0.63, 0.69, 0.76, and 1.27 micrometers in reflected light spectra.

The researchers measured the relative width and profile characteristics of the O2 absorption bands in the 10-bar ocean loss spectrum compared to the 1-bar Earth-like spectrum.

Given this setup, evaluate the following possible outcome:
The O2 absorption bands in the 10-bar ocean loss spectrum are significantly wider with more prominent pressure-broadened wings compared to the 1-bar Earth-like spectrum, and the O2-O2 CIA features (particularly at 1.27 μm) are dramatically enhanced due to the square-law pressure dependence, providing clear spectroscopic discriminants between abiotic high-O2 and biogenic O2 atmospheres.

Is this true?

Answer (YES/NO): NO